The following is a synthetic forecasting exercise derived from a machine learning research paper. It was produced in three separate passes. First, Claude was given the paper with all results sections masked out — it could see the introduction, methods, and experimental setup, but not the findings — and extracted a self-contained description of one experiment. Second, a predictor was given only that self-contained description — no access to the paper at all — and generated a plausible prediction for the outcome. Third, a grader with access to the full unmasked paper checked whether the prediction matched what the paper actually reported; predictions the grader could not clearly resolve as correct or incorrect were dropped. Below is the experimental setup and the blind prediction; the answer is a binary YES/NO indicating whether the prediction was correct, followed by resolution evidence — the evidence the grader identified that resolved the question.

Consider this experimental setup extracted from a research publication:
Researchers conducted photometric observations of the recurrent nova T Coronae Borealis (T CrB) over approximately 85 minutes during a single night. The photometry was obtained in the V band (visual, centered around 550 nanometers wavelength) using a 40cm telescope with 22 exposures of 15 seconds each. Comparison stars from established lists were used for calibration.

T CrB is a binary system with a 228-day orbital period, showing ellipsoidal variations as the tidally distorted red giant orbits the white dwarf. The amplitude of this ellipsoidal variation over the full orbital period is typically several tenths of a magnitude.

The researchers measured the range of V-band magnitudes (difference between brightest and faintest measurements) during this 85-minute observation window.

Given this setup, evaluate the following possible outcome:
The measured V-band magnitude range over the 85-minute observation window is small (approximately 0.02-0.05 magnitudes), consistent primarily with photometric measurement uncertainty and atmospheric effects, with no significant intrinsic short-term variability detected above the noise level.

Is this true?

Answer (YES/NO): NO